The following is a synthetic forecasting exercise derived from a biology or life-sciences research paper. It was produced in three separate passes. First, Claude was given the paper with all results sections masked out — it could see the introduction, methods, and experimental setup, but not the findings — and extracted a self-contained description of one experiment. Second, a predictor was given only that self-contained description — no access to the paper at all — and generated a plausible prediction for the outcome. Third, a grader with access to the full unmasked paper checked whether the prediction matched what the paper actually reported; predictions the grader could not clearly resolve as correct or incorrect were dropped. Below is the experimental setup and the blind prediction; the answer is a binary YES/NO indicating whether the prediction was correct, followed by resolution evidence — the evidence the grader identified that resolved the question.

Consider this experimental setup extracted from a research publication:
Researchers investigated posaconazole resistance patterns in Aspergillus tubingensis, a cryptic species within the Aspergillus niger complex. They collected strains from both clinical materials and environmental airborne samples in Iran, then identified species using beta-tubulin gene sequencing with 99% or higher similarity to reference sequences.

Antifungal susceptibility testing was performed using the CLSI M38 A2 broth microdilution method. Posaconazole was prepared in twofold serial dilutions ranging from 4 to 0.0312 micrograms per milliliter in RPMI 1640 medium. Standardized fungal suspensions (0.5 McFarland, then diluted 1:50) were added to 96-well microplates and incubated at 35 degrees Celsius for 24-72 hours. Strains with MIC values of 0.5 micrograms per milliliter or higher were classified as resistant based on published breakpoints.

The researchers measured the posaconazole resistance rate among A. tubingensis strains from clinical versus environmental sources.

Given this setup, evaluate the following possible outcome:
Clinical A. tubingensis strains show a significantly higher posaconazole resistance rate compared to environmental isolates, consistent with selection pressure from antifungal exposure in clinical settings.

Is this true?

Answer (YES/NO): NO